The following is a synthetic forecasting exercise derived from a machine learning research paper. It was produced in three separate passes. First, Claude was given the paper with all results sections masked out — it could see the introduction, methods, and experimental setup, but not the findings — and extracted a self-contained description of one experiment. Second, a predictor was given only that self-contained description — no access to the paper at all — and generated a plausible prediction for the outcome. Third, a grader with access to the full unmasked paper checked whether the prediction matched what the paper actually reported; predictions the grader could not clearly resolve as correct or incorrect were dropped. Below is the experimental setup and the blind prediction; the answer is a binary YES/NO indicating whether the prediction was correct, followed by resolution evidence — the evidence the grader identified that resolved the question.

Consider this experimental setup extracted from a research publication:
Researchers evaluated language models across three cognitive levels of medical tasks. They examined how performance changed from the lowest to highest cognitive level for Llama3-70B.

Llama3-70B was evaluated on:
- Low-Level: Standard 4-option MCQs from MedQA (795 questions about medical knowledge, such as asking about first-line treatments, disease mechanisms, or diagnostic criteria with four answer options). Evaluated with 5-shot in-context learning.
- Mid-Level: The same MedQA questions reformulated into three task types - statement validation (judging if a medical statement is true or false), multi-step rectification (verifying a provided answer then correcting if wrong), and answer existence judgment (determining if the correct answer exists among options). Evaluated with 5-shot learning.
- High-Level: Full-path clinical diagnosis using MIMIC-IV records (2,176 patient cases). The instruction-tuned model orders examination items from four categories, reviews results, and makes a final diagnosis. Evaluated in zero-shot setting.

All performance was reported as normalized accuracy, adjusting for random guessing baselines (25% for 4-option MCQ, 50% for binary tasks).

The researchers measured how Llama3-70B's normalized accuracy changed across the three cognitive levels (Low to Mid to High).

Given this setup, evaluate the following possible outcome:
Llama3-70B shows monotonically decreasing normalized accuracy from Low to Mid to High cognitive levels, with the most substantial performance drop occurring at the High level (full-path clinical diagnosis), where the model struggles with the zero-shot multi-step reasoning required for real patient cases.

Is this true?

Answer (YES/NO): YES